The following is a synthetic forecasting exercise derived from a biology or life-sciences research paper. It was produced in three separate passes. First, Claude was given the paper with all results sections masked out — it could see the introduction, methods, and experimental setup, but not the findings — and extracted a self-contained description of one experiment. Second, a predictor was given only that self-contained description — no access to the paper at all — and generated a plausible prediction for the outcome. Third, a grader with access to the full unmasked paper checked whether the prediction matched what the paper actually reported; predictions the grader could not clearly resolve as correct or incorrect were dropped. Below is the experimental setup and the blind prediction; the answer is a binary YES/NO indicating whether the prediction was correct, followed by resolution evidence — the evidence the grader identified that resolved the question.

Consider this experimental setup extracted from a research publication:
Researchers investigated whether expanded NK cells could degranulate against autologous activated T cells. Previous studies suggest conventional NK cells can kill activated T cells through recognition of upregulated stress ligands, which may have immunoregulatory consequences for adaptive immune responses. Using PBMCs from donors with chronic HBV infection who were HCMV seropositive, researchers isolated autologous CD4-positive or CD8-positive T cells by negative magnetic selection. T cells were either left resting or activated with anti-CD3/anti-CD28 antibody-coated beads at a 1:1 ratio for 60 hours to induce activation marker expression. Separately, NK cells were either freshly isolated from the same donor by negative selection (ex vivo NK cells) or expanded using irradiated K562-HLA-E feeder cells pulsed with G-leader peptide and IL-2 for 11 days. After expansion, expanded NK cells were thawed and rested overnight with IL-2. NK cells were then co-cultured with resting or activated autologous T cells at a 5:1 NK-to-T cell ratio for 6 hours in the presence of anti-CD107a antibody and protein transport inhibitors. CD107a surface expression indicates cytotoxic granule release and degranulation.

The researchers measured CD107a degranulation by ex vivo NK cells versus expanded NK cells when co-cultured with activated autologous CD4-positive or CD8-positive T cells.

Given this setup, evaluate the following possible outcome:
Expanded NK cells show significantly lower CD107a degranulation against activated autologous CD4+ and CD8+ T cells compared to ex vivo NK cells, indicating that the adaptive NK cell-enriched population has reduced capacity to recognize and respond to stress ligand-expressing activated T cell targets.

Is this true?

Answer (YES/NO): YES